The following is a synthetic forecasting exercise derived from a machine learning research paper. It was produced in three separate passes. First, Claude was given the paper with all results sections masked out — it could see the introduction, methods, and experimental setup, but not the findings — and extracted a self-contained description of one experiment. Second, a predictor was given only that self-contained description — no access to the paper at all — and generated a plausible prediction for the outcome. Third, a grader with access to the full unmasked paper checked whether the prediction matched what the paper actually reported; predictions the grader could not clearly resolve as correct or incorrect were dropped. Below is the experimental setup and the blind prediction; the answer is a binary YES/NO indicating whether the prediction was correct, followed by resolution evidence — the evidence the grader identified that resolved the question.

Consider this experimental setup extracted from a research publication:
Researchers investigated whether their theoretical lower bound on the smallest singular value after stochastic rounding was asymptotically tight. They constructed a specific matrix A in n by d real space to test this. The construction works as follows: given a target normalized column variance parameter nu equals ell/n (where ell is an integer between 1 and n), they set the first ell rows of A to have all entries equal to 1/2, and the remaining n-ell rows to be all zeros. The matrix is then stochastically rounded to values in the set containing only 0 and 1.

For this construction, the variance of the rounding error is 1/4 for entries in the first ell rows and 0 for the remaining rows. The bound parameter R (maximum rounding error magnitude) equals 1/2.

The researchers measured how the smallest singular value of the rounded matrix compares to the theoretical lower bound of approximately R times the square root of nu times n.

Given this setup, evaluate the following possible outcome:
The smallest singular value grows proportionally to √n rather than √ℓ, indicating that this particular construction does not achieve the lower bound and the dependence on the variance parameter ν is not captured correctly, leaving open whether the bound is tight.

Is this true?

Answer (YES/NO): NO